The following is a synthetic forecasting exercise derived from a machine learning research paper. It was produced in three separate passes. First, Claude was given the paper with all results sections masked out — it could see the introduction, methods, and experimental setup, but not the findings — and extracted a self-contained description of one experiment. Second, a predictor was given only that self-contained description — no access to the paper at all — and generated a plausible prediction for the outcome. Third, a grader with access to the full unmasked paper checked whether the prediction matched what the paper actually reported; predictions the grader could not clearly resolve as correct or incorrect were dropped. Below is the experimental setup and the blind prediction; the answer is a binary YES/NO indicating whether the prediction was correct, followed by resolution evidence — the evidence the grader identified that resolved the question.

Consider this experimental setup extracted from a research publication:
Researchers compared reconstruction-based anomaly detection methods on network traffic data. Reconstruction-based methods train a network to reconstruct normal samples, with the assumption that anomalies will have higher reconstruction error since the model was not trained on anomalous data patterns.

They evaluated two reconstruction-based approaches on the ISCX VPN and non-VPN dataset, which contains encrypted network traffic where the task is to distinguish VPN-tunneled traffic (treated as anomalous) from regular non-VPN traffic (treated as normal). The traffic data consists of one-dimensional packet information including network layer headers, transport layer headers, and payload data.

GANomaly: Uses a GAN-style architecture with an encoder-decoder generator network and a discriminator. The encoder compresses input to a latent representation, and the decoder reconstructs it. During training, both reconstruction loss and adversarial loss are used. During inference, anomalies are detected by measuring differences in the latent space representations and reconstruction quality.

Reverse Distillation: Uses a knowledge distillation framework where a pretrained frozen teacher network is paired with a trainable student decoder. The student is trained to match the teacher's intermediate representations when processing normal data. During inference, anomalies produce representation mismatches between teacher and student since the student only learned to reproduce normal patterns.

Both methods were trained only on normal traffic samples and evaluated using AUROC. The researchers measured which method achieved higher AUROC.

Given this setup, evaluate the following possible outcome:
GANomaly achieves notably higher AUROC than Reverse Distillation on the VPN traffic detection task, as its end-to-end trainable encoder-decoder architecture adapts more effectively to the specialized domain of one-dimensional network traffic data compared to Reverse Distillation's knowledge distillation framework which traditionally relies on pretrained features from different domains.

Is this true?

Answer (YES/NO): NO